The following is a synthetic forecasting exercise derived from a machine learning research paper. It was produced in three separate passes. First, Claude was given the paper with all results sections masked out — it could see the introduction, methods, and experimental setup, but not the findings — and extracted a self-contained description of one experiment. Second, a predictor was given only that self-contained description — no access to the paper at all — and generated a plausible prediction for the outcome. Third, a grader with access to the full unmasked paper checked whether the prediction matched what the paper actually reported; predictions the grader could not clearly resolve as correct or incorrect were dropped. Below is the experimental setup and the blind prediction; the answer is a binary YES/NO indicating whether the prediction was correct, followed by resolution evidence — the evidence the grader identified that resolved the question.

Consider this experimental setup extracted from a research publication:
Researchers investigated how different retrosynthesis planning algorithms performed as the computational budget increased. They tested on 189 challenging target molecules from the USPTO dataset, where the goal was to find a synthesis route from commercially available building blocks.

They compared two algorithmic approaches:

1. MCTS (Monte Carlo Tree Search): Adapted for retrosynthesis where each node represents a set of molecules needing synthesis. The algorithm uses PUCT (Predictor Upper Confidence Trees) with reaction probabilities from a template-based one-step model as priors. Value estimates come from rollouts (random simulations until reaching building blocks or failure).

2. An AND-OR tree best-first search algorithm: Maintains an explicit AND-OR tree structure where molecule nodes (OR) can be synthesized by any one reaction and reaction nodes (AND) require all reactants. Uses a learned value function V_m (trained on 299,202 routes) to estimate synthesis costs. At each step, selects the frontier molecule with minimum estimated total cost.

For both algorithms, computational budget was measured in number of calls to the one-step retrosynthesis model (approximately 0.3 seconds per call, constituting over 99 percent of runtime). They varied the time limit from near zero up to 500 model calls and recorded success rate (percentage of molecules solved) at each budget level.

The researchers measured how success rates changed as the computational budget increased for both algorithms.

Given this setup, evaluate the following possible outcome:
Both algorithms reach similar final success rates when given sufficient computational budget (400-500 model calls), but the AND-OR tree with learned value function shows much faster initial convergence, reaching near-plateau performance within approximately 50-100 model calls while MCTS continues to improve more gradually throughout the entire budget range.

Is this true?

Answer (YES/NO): NO